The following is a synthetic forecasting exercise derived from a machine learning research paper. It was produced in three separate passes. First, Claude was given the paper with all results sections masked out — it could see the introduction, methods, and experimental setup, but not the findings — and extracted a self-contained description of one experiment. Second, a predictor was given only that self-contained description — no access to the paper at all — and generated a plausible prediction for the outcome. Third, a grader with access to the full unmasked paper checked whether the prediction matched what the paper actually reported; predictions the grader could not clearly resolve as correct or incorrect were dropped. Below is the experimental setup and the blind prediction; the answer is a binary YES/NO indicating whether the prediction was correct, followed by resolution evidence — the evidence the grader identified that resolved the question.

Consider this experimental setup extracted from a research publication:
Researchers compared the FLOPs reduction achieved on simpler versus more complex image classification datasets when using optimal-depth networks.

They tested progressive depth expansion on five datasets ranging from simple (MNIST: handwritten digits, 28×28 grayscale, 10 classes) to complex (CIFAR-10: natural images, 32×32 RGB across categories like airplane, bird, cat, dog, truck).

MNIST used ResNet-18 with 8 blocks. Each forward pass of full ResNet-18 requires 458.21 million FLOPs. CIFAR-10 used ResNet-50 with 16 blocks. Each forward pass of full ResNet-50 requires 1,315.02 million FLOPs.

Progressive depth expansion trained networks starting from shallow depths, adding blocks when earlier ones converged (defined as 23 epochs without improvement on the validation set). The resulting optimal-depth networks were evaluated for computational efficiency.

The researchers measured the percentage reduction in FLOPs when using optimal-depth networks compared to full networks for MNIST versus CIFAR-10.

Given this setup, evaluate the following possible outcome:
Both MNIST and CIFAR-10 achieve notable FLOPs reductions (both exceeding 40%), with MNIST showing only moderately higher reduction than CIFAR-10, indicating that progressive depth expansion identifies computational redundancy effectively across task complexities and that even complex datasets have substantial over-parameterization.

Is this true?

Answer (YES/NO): NO